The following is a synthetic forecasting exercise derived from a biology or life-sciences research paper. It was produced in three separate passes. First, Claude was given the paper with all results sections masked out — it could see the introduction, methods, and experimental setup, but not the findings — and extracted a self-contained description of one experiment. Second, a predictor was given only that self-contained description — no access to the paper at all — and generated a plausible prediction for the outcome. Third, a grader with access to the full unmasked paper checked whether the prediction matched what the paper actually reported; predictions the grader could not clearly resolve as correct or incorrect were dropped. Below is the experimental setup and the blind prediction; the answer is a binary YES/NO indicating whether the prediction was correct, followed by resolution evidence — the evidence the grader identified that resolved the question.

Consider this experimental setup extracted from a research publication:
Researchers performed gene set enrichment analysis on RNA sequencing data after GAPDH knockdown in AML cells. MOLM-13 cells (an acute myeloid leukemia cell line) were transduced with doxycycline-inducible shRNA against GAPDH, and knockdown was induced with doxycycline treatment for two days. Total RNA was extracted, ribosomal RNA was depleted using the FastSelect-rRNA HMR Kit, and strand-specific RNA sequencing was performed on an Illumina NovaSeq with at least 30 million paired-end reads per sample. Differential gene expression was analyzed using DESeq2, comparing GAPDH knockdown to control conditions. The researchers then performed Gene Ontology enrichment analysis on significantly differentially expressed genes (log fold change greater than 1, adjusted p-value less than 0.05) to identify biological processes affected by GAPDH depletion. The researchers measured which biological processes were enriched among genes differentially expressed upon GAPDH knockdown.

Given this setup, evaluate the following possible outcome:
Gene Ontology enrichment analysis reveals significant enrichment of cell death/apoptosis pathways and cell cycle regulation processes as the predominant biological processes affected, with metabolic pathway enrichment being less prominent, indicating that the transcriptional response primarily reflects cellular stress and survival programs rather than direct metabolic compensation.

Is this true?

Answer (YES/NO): NO